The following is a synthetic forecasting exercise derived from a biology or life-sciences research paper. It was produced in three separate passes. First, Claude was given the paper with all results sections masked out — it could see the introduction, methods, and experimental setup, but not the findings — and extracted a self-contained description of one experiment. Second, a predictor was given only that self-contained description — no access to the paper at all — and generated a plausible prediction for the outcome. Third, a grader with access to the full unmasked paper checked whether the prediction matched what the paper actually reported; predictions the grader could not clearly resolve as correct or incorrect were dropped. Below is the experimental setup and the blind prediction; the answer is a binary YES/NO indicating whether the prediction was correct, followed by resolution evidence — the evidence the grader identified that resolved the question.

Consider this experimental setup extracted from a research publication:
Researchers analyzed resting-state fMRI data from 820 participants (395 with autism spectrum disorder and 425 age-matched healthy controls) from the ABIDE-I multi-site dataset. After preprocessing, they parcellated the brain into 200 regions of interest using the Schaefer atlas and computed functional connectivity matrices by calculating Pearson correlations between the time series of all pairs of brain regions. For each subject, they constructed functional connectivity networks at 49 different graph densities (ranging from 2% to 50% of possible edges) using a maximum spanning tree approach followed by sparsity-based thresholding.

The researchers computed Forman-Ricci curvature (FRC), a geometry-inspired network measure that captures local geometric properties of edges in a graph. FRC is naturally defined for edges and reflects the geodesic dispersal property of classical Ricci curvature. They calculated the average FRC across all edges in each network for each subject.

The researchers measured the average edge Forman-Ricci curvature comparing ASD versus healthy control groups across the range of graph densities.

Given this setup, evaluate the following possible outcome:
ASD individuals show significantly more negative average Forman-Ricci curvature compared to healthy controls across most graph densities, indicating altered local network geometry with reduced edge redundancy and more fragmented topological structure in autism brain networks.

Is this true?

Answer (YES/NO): YES